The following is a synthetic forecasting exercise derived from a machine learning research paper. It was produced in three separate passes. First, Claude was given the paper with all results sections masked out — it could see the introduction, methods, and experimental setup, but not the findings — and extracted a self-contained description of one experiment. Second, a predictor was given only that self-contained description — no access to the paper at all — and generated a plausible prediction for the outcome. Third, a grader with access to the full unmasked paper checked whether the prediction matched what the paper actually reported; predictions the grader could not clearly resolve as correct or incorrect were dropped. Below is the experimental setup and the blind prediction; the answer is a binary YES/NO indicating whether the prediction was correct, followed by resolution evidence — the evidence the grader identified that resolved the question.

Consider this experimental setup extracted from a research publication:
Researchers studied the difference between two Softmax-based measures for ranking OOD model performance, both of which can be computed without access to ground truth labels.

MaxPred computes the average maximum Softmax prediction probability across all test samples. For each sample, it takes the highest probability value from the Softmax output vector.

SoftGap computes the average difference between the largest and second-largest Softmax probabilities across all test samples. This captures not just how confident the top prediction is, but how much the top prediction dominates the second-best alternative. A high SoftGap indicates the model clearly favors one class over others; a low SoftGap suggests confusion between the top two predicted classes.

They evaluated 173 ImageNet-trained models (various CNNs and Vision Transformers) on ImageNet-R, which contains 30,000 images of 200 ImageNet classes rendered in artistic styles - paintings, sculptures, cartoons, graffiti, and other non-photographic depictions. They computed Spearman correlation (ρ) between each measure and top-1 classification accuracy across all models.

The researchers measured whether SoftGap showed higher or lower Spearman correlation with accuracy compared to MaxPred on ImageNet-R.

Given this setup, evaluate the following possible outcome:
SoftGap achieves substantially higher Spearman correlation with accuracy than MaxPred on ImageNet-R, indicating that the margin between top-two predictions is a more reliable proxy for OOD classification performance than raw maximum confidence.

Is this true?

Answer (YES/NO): YES